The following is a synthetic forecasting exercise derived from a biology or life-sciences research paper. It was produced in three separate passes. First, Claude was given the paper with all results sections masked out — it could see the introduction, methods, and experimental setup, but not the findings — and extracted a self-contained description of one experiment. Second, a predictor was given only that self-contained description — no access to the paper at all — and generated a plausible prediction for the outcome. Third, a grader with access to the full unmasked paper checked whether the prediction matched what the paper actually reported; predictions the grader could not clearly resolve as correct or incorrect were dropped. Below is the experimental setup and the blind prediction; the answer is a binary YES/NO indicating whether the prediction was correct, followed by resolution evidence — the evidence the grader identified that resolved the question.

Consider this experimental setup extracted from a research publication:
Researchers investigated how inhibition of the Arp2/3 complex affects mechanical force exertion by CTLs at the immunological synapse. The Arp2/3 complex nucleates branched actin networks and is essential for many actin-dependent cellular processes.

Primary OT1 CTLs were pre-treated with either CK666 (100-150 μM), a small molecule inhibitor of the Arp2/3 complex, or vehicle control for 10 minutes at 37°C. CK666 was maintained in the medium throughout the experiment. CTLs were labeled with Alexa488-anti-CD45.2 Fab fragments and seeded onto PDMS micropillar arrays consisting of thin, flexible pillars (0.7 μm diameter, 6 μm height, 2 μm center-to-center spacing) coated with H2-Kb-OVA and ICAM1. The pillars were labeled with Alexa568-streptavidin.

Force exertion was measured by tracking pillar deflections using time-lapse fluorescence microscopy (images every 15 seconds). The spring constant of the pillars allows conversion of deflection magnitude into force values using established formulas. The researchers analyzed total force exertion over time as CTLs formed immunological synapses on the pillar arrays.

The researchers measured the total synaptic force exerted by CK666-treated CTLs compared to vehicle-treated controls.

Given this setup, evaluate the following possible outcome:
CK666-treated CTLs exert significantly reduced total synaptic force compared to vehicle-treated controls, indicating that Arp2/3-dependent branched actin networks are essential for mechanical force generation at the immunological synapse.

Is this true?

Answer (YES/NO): YES